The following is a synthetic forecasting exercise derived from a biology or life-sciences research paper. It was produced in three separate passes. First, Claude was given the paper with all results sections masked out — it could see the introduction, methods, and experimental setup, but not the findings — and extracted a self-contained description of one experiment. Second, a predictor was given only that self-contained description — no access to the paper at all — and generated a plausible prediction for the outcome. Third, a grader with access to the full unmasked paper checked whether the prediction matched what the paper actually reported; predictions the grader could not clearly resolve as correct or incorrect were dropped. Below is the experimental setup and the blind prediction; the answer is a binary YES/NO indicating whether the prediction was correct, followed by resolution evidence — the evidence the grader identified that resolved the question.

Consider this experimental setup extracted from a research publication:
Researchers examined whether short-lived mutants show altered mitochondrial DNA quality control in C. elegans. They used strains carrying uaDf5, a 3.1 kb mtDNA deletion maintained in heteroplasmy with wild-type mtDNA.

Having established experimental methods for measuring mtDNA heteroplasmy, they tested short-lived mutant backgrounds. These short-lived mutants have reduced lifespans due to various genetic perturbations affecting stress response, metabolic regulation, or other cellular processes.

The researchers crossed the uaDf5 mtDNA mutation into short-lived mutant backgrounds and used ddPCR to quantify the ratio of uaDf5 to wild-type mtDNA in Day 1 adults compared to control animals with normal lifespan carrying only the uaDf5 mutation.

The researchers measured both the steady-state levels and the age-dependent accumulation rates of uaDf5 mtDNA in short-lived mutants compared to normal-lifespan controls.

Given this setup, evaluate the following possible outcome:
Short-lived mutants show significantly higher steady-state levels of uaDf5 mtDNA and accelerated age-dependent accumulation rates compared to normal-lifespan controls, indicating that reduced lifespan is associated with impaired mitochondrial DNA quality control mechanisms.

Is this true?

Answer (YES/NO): NO